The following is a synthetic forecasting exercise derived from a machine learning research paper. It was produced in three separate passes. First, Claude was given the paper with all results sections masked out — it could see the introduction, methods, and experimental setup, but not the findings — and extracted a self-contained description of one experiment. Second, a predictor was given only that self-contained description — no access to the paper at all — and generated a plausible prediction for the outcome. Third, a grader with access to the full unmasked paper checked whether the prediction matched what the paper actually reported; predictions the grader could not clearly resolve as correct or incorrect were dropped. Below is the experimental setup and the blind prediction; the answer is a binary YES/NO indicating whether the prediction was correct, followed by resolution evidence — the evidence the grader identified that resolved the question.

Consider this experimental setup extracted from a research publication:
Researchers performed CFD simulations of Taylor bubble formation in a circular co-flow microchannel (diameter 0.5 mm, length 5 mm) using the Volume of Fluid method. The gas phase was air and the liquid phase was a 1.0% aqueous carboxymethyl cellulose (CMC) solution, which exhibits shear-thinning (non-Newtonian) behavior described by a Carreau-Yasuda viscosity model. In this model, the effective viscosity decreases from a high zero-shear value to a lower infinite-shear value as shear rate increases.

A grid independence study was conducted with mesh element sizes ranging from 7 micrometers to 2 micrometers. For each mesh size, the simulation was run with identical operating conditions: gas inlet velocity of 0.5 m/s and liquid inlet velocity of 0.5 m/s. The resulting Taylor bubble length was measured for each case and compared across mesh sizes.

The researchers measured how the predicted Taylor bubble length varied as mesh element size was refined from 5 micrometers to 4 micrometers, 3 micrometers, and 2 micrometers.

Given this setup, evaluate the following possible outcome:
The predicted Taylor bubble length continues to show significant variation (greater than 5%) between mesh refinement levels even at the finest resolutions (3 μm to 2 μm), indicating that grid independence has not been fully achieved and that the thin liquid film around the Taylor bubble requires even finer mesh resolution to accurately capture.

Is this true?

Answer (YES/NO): NO